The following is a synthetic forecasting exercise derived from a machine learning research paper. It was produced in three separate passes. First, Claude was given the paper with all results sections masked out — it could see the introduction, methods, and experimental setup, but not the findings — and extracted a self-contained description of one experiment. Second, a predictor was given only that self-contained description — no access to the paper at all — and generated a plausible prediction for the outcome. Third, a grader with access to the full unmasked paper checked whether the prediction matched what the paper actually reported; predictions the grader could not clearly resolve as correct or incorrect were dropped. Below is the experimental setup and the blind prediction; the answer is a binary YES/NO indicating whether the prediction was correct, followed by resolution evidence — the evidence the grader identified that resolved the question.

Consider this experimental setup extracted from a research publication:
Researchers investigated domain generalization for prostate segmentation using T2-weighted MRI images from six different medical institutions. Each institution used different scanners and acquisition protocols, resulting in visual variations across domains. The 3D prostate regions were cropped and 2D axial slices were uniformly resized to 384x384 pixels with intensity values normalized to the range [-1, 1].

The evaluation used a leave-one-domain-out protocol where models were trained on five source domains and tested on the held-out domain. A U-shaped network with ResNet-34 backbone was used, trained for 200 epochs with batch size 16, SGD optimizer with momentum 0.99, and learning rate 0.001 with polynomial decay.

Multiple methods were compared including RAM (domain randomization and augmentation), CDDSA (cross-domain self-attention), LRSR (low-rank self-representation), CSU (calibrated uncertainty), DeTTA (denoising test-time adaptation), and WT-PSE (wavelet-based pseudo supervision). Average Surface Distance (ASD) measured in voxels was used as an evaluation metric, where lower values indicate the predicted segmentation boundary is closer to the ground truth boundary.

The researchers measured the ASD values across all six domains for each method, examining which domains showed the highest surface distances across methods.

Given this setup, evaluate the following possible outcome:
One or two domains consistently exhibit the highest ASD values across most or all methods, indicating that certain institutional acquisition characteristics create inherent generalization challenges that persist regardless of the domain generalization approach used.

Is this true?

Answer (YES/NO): YES